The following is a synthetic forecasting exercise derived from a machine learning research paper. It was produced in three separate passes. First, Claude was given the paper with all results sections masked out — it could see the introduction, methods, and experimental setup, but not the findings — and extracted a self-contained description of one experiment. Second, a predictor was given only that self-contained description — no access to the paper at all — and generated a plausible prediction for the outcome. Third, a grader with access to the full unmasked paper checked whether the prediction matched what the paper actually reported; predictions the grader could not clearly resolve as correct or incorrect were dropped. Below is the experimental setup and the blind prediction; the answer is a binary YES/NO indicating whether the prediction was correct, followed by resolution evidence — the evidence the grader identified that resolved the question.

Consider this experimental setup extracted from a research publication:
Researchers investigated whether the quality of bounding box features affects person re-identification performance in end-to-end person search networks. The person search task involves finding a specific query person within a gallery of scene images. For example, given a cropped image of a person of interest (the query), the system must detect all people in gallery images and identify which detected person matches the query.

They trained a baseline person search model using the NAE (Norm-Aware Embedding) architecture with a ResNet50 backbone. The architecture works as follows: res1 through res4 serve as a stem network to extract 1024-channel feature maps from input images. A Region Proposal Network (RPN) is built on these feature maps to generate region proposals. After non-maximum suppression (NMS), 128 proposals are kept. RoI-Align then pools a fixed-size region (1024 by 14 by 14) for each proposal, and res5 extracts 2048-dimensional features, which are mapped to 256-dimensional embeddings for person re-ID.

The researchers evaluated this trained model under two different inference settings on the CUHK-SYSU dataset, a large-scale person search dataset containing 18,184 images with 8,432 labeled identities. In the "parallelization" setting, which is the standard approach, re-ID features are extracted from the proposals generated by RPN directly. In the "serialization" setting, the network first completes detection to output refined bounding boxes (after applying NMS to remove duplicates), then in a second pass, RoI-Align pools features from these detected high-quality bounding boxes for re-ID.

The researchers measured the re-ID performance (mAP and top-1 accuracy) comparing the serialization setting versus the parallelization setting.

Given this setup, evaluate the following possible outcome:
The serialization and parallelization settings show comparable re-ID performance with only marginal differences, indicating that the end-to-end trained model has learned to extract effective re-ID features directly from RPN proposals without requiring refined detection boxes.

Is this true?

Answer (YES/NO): NO